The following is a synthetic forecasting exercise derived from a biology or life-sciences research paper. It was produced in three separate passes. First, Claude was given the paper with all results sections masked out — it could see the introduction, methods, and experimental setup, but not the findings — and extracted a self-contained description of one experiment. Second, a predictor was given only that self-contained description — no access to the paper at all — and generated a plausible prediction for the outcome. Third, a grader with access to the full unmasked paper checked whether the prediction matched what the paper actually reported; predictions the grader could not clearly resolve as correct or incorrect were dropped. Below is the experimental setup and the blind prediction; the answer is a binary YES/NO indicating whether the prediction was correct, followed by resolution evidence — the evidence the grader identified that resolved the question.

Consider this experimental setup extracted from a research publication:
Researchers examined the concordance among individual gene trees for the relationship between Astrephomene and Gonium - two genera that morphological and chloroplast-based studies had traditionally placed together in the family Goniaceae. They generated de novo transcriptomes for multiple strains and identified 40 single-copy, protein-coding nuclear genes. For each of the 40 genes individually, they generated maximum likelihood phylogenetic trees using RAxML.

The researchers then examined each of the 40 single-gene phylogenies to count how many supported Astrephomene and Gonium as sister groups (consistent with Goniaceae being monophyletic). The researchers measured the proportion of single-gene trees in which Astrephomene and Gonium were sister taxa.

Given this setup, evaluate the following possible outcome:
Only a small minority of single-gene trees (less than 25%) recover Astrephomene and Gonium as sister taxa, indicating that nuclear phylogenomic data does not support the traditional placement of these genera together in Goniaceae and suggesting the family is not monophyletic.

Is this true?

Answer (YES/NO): YES